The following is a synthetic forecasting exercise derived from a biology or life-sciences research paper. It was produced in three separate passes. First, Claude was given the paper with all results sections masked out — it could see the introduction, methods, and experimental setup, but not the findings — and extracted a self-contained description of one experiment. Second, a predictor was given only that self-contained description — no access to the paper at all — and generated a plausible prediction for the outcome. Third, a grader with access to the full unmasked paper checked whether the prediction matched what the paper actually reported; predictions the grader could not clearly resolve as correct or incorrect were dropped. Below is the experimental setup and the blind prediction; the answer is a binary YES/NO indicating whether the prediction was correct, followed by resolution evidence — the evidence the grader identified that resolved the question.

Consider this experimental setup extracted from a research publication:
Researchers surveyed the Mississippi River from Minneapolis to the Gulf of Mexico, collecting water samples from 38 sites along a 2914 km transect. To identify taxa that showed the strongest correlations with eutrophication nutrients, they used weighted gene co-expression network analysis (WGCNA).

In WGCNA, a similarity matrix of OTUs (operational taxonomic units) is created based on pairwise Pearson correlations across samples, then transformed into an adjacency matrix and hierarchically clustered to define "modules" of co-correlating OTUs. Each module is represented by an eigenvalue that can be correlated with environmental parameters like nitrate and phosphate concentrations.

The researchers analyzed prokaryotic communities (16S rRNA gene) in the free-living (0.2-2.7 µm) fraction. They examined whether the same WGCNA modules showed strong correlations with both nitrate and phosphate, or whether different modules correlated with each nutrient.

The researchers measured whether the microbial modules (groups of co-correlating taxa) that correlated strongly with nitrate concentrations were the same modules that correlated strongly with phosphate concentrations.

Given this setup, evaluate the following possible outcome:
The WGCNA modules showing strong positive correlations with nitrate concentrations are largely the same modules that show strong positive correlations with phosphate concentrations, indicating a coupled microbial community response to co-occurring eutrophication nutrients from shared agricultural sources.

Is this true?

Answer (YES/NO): NO